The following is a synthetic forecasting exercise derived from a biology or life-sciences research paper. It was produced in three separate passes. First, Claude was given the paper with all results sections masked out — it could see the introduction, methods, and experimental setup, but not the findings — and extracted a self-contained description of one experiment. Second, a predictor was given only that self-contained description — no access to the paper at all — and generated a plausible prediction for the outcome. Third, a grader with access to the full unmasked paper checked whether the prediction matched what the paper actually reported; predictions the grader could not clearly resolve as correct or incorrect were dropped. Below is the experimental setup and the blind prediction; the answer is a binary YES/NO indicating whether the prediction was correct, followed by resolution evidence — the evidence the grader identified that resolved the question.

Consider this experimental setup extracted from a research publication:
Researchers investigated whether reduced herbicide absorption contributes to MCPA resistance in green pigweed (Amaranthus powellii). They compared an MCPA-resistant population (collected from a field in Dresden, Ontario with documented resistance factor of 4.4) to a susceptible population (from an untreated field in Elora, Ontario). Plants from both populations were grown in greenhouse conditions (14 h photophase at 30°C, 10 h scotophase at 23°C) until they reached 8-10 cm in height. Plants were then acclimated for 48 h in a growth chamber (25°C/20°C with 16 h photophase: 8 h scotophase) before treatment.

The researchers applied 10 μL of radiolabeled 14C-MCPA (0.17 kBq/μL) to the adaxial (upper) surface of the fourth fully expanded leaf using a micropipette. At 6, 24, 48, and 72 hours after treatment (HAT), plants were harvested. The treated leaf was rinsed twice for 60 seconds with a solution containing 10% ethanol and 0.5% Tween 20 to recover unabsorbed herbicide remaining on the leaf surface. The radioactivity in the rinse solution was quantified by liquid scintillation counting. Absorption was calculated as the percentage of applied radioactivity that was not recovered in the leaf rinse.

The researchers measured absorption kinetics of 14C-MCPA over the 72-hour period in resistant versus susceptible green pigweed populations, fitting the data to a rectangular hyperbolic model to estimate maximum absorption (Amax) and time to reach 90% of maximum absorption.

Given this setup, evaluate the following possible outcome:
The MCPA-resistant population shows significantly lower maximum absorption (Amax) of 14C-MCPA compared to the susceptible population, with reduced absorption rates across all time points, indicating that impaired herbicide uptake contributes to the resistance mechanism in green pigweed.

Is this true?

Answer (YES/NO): NO